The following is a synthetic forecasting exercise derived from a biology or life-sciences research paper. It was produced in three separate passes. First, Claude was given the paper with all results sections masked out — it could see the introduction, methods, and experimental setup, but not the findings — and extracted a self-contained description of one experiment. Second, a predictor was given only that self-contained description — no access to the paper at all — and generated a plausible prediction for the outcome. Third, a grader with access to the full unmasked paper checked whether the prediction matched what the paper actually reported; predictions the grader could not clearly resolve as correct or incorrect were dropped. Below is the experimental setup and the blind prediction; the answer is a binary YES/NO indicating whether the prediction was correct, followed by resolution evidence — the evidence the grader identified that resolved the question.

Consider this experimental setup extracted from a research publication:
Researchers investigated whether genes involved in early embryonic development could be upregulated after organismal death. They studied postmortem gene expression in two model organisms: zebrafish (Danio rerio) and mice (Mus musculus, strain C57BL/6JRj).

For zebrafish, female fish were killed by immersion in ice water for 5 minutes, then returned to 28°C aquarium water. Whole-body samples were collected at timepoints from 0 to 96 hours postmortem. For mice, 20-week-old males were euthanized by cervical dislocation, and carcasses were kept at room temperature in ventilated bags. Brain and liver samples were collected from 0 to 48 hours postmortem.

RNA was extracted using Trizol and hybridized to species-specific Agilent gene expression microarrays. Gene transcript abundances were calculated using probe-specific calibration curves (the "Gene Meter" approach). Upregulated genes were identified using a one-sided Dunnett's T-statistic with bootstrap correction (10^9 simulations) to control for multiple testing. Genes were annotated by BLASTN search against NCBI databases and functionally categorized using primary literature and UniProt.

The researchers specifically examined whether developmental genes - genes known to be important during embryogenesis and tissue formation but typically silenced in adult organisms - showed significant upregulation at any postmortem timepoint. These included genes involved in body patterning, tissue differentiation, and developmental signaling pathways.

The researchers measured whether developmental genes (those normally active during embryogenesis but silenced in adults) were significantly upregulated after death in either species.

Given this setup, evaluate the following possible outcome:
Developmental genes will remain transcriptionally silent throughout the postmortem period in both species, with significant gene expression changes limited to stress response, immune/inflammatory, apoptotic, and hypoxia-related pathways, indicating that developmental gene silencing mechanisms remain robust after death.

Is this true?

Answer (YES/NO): NO